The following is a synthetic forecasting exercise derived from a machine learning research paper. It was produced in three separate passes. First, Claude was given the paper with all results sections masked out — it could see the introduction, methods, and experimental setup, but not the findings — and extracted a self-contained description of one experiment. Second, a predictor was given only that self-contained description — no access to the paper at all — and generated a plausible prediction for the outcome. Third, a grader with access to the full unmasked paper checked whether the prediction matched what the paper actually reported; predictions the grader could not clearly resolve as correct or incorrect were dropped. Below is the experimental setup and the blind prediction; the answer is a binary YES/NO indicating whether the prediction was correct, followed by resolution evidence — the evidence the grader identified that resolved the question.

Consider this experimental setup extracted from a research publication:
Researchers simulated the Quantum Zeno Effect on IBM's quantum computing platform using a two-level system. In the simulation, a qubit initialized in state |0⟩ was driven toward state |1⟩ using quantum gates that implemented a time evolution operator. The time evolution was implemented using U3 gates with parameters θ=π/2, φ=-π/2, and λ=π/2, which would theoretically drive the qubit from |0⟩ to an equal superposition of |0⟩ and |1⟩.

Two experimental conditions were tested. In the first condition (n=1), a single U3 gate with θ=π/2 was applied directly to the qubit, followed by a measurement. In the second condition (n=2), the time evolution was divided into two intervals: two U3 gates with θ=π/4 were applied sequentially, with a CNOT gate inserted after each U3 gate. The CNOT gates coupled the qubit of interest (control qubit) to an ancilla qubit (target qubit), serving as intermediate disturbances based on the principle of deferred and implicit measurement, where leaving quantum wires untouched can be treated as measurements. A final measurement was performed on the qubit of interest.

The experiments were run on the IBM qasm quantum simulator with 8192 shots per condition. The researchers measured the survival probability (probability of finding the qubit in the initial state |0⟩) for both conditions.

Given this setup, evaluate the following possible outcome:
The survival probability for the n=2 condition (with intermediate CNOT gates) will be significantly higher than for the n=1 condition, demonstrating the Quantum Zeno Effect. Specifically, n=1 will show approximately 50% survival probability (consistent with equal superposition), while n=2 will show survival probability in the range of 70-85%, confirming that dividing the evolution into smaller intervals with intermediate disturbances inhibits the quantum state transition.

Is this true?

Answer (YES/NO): YES